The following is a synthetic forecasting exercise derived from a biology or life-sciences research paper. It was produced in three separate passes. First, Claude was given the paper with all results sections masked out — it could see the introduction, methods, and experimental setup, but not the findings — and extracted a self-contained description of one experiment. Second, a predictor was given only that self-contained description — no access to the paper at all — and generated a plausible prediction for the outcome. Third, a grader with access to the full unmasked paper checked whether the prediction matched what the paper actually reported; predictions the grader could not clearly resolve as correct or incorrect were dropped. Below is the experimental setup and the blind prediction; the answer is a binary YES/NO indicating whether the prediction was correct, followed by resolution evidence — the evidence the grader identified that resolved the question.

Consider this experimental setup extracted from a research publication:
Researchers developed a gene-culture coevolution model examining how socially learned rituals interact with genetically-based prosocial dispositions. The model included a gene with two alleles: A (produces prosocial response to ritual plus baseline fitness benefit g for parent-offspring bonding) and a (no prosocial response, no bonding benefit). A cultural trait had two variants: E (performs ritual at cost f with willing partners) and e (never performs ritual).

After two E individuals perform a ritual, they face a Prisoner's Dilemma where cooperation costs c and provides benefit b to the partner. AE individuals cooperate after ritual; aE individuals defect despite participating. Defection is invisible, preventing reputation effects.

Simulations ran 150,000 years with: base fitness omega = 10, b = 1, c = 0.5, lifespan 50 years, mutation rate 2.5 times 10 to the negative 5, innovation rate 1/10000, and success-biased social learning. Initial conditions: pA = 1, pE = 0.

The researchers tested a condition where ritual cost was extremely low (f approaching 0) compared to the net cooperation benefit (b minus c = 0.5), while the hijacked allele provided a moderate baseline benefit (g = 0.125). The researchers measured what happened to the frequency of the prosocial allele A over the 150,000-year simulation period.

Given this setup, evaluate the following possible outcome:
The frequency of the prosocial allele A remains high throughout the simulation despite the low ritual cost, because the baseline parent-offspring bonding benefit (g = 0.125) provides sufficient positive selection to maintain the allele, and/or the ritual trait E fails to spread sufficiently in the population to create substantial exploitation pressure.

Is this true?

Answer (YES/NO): NO